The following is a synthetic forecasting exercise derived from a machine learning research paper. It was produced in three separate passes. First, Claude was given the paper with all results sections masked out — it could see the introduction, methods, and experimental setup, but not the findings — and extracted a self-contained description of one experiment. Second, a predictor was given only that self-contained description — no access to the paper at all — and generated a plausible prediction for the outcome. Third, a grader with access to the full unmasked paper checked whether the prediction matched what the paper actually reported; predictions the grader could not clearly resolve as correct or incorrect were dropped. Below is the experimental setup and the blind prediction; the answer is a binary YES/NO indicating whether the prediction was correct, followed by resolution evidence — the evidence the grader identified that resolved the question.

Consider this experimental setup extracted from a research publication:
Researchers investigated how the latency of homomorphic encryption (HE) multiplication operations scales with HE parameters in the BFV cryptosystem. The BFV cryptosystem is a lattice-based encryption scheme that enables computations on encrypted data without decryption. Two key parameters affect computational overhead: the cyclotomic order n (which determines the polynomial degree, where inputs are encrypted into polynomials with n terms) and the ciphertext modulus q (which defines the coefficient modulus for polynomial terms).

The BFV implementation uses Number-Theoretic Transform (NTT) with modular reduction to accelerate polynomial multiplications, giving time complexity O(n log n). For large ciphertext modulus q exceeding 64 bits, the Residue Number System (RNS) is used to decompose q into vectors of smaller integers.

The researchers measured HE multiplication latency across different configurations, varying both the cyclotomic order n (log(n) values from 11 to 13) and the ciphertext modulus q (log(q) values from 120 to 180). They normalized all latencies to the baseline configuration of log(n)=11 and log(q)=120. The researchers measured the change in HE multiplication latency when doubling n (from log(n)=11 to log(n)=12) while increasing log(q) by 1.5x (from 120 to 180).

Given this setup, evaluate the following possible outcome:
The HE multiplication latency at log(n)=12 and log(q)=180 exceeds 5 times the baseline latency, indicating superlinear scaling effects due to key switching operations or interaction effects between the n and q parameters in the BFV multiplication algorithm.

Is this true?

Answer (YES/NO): NO